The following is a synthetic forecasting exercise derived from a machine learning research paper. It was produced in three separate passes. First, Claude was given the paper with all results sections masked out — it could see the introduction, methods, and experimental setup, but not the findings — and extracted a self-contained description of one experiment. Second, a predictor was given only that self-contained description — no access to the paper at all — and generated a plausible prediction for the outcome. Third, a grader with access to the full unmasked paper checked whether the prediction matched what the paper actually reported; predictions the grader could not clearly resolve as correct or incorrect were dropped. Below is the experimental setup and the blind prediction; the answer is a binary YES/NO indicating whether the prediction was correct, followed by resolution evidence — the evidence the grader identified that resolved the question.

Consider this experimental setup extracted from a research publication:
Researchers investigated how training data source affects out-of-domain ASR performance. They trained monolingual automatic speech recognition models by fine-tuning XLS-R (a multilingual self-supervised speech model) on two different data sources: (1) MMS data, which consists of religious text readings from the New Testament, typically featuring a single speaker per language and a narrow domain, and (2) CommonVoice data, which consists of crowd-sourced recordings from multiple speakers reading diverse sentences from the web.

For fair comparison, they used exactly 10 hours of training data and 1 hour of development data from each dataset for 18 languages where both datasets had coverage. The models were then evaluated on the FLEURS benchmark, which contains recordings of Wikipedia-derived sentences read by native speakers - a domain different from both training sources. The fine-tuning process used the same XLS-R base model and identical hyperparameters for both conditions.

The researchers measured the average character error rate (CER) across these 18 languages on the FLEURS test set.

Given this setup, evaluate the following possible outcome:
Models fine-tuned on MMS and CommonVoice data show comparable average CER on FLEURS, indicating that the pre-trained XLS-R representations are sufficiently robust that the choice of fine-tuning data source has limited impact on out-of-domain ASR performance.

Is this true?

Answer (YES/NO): NO